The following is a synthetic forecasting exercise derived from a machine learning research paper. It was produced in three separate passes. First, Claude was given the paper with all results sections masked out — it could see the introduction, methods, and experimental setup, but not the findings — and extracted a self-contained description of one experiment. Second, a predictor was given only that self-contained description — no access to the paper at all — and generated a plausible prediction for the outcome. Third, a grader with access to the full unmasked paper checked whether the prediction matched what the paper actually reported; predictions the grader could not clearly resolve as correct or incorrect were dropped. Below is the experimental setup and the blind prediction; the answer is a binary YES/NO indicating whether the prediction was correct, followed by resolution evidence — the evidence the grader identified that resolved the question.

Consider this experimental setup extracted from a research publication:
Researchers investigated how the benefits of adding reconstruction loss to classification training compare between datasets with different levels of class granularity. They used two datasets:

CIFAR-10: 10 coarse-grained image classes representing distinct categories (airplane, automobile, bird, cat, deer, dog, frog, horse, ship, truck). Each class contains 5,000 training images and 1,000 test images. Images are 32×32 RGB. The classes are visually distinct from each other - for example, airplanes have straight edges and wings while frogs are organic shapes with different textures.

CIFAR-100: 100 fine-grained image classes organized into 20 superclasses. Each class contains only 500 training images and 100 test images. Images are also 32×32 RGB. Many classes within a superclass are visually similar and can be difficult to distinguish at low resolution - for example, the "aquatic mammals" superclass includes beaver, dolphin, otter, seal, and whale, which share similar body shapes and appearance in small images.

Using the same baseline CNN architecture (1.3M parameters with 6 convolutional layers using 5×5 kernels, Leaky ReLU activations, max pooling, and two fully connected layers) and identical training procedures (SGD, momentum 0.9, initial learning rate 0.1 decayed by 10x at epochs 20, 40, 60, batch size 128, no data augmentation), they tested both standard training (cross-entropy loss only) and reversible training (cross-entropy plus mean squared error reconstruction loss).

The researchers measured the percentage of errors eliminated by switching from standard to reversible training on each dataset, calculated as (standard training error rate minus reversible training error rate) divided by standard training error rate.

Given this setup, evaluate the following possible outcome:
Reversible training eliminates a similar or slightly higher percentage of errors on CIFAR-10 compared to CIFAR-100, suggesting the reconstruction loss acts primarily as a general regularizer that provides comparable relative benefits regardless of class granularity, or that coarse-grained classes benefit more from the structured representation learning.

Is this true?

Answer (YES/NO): NO